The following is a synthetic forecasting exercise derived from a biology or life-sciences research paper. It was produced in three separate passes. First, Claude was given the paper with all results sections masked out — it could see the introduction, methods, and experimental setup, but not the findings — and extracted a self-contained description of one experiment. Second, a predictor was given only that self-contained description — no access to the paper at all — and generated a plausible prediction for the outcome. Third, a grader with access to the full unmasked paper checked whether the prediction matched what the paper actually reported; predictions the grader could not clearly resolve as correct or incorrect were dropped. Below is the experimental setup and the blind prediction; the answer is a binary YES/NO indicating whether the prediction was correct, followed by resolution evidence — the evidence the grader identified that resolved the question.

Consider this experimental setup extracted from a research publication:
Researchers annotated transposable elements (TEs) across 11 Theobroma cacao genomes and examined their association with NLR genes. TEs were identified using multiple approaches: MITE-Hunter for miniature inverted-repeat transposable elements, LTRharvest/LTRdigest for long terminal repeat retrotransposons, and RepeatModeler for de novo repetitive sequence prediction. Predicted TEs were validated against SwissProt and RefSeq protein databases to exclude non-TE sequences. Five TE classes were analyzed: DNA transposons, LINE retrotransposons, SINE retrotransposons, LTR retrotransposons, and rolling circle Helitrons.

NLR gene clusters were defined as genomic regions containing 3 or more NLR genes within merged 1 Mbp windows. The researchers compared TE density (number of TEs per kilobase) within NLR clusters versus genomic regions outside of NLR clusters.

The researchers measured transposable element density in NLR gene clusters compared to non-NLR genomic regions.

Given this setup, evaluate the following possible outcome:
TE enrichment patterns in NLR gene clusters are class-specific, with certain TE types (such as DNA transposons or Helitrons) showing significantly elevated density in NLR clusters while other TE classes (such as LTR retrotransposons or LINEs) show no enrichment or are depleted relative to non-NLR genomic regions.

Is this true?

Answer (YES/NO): NO